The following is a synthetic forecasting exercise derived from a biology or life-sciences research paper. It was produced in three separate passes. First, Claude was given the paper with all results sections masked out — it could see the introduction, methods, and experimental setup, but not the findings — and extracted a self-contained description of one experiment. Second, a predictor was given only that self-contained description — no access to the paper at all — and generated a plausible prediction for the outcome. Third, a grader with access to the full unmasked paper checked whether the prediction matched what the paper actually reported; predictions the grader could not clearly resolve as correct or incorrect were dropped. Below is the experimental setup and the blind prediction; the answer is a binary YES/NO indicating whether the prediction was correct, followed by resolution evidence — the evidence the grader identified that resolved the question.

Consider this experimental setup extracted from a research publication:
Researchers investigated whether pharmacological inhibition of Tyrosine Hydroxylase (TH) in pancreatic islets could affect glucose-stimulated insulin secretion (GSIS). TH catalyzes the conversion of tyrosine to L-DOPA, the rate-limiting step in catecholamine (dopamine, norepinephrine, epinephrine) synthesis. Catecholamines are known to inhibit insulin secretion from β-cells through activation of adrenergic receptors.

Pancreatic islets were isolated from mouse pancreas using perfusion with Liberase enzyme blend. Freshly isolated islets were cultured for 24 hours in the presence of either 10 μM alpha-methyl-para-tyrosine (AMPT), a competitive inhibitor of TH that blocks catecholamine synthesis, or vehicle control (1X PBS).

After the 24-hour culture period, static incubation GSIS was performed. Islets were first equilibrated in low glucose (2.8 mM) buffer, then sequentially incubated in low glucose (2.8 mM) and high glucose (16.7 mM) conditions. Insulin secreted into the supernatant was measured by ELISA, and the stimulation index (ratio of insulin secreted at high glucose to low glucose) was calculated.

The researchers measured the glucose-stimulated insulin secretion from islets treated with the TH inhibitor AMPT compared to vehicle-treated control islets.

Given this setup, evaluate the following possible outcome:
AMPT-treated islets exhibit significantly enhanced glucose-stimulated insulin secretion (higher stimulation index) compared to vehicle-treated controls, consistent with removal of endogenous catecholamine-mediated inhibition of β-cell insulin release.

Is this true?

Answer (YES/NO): YES